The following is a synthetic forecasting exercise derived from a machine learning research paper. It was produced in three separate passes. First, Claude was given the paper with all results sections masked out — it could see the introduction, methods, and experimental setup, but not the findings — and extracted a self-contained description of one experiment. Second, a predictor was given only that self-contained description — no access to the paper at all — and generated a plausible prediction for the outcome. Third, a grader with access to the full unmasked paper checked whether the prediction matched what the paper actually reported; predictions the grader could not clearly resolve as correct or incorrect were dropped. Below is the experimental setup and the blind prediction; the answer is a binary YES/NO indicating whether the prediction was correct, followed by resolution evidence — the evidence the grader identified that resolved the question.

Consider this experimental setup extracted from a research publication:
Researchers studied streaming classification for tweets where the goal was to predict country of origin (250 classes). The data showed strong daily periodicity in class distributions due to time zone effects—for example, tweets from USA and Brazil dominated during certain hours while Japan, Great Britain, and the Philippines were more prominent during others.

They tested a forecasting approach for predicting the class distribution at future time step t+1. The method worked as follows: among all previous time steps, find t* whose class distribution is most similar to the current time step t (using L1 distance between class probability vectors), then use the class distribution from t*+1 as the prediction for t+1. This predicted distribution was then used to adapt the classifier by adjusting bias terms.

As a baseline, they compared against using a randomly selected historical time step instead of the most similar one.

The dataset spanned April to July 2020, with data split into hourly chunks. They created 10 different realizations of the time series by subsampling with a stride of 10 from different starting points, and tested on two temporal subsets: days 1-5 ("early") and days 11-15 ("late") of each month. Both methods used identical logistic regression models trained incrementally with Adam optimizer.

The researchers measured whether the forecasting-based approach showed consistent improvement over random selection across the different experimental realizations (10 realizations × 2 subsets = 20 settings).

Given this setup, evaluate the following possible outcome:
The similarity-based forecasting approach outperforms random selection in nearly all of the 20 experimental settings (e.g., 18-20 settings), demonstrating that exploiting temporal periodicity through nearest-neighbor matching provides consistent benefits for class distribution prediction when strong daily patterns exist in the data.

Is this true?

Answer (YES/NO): YES